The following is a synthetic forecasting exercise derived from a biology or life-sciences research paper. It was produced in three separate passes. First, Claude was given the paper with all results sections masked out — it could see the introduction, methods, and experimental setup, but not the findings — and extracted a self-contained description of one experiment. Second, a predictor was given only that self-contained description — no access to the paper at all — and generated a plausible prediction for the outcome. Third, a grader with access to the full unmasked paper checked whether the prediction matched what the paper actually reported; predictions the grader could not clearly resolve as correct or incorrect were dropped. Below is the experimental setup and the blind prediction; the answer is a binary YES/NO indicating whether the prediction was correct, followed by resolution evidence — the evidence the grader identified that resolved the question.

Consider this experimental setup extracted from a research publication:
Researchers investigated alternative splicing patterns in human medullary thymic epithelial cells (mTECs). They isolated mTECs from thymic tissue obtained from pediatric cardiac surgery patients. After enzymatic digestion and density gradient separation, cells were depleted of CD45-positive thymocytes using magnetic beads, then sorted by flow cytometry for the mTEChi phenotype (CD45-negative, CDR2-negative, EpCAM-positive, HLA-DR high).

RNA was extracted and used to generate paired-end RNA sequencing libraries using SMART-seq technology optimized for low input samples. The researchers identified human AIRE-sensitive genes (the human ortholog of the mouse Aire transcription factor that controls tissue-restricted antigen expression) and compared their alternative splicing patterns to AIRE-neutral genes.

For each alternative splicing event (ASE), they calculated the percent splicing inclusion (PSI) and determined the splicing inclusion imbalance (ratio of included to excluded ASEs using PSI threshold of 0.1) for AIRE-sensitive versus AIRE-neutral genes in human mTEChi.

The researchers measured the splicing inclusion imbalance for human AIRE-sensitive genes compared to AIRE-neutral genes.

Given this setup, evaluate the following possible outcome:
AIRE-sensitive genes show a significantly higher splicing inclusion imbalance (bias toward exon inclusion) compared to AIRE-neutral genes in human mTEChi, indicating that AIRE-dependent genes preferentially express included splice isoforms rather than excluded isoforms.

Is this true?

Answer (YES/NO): NO